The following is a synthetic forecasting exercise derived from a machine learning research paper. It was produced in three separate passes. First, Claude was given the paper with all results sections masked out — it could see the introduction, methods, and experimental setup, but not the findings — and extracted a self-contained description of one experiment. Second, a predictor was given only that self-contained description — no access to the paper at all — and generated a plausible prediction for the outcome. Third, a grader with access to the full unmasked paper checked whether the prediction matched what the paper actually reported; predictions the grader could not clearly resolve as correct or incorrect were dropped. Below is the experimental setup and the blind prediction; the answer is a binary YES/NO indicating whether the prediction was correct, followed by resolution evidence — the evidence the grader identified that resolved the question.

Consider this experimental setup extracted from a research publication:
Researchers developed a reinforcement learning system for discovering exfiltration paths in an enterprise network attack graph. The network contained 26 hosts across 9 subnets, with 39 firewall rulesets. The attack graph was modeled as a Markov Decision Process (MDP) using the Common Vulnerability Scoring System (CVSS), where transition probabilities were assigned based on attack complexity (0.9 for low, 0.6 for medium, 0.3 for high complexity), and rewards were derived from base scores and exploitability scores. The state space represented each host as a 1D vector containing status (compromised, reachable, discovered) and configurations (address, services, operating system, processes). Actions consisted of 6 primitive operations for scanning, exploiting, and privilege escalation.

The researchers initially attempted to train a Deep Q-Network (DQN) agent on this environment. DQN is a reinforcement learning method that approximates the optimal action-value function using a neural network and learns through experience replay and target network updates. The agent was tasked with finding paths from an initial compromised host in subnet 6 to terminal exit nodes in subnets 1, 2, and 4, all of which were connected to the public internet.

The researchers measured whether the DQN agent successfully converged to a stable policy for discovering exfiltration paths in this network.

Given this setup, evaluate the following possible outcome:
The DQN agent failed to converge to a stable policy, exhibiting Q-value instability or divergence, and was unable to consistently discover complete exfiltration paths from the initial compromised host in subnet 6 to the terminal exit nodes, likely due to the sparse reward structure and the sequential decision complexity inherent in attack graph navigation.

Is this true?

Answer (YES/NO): NO